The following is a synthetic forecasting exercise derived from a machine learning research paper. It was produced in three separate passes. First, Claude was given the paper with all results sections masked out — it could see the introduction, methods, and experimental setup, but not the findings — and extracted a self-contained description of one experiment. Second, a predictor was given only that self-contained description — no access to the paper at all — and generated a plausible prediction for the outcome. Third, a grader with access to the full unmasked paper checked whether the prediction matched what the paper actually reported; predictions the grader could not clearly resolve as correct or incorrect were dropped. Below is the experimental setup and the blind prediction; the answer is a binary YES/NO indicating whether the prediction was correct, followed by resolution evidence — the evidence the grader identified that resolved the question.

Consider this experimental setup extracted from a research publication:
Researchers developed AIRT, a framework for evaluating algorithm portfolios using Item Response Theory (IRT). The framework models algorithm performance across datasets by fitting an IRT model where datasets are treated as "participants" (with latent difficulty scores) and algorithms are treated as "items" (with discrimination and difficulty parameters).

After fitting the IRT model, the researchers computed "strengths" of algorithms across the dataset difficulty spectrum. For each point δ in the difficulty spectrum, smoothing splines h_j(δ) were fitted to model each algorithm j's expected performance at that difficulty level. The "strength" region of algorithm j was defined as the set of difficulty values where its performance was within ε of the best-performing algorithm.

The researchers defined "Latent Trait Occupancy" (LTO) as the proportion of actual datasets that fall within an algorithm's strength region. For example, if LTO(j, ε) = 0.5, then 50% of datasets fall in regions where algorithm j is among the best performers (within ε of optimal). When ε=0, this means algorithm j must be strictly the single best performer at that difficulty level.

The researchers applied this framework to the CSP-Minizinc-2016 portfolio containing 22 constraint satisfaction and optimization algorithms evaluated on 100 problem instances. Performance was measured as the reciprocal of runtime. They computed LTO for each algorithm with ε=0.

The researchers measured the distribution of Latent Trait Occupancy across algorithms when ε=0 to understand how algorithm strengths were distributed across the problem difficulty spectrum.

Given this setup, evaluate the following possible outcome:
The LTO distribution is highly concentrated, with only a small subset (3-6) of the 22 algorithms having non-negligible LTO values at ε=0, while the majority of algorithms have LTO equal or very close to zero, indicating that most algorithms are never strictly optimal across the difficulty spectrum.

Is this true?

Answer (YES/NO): YES